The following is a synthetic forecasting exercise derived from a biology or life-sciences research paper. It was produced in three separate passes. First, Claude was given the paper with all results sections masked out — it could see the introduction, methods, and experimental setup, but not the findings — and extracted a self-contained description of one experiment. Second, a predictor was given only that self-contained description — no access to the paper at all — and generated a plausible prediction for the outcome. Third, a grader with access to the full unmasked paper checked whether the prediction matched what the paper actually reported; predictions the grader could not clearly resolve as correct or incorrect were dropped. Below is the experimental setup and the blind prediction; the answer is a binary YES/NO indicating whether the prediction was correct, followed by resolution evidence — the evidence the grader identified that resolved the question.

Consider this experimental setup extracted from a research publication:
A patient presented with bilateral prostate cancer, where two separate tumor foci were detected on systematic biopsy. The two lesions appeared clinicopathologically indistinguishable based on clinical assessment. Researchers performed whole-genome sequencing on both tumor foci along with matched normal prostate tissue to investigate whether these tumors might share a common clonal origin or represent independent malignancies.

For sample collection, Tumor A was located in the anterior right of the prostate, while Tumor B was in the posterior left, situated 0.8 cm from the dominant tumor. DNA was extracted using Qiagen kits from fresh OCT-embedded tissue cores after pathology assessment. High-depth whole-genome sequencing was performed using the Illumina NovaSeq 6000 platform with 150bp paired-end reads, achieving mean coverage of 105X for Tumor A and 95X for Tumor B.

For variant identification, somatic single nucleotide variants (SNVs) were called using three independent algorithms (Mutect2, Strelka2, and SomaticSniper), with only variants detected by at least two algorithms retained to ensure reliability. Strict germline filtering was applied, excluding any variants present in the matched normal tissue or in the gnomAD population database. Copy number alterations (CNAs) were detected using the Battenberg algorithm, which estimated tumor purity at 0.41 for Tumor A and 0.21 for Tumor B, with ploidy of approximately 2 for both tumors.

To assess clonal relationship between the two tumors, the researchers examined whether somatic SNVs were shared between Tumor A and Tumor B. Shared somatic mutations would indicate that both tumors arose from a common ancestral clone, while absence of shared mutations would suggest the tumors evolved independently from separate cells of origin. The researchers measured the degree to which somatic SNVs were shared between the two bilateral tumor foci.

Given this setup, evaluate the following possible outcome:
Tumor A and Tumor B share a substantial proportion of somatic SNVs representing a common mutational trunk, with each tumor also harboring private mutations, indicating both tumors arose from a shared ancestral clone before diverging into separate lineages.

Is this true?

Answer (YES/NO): NO